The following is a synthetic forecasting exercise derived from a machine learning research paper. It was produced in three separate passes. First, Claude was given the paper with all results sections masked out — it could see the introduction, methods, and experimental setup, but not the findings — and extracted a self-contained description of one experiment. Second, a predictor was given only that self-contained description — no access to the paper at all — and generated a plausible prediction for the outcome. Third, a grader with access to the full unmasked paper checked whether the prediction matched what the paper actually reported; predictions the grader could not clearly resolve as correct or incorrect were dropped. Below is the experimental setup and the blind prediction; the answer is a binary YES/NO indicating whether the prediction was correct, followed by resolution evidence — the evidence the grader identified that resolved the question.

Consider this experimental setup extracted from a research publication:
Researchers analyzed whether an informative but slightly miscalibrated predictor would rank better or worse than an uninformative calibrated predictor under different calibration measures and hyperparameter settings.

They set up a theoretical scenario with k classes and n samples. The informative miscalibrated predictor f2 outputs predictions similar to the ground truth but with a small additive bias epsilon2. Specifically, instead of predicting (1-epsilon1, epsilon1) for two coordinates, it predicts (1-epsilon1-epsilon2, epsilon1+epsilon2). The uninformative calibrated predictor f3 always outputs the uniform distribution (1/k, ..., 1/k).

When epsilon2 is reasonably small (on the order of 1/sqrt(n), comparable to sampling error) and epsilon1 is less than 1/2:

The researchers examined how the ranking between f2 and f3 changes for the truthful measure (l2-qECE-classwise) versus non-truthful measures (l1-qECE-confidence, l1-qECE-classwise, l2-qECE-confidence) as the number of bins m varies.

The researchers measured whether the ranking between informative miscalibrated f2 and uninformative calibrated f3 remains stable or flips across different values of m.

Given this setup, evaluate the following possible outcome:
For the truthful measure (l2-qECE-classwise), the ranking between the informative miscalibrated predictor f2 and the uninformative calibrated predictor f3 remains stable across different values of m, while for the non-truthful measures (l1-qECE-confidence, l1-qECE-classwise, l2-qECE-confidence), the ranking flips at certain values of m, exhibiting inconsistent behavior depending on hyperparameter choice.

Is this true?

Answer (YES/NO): YES